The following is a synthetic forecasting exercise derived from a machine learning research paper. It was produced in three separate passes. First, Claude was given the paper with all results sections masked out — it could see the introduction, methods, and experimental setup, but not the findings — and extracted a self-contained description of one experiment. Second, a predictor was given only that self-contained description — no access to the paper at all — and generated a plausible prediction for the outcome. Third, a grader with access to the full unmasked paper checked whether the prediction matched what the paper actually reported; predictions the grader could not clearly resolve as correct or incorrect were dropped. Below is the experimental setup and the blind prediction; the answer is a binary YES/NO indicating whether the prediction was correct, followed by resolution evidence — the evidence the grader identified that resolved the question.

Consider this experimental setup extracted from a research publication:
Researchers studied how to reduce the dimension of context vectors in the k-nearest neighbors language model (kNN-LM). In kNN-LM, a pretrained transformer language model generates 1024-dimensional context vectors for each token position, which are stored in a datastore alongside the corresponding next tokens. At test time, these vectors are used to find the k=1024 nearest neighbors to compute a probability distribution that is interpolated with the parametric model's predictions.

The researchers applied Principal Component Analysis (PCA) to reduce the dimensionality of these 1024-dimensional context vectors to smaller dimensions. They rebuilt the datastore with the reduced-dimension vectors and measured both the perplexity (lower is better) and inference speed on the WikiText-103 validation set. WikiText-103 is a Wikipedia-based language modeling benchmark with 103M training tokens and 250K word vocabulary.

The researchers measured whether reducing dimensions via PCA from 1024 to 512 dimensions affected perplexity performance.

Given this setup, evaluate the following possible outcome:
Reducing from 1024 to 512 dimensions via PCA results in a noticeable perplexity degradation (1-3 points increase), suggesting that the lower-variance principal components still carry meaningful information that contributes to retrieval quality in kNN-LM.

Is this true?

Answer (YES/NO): NO